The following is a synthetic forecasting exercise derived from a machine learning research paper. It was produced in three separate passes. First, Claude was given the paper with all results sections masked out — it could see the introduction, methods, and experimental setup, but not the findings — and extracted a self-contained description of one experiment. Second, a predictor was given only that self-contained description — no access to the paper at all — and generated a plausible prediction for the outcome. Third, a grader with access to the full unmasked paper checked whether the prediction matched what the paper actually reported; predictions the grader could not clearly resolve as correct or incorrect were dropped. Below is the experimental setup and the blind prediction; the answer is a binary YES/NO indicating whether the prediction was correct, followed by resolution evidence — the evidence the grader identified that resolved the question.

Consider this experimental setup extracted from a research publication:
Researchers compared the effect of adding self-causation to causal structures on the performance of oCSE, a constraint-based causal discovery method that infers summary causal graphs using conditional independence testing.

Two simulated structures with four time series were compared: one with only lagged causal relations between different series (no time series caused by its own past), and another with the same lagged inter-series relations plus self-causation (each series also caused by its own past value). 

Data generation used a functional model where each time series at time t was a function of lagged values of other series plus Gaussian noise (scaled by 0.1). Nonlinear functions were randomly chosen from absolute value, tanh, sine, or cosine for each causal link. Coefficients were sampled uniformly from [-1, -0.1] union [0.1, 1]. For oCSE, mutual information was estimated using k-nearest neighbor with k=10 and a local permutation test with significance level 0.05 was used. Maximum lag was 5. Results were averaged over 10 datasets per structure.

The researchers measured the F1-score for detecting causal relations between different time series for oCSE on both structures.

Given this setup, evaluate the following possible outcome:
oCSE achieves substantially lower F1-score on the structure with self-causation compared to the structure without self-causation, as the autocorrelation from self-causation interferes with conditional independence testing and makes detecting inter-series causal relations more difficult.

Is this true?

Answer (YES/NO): NO